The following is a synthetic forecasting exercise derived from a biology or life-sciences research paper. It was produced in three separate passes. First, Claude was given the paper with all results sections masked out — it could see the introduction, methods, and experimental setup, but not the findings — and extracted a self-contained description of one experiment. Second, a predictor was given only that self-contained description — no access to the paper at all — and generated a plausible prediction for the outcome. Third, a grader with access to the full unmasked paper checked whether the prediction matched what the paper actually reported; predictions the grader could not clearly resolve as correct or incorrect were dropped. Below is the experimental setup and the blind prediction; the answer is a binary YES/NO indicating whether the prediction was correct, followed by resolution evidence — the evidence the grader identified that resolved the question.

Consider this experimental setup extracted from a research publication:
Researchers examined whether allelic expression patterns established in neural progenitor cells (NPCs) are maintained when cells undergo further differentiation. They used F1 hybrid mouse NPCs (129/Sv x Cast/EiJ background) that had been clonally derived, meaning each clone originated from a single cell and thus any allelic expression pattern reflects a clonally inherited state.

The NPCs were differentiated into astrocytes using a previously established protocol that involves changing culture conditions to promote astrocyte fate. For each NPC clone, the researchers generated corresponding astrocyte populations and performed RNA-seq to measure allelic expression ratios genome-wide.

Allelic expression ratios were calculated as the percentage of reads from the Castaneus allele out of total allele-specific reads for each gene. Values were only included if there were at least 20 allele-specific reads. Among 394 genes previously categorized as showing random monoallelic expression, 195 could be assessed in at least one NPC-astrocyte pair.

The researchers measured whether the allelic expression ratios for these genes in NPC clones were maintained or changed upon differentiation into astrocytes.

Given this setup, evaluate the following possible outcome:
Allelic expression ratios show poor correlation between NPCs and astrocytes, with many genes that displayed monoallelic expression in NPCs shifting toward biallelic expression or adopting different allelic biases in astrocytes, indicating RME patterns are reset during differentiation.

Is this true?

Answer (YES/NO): NO